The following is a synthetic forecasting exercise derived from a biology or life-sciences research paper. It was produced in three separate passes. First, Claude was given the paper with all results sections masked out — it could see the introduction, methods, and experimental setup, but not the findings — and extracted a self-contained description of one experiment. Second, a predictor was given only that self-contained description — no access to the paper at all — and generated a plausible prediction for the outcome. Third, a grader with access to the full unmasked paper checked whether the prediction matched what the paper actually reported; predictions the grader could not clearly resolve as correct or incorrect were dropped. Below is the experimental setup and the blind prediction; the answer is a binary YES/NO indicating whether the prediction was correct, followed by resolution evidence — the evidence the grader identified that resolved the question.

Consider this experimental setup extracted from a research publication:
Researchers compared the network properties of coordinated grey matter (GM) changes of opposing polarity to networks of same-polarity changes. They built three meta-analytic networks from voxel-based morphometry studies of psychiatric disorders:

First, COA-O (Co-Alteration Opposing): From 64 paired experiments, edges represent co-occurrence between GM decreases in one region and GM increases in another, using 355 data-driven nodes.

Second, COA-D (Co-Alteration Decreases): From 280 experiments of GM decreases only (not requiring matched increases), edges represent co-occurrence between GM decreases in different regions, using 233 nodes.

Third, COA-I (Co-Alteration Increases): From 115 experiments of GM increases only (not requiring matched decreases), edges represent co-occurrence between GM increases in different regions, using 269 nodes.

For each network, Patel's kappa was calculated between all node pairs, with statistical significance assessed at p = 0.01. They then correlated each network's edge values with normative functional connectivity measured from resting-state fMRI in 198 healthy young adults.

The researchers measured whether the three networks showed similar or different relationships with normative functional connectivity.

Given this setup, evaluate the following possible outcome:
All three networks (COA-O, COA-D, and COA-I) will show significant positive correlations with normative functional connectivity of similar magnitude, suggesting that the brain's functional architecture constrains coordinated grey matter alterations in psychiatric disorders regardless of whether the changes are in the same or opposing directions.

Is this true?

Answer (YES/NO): NO